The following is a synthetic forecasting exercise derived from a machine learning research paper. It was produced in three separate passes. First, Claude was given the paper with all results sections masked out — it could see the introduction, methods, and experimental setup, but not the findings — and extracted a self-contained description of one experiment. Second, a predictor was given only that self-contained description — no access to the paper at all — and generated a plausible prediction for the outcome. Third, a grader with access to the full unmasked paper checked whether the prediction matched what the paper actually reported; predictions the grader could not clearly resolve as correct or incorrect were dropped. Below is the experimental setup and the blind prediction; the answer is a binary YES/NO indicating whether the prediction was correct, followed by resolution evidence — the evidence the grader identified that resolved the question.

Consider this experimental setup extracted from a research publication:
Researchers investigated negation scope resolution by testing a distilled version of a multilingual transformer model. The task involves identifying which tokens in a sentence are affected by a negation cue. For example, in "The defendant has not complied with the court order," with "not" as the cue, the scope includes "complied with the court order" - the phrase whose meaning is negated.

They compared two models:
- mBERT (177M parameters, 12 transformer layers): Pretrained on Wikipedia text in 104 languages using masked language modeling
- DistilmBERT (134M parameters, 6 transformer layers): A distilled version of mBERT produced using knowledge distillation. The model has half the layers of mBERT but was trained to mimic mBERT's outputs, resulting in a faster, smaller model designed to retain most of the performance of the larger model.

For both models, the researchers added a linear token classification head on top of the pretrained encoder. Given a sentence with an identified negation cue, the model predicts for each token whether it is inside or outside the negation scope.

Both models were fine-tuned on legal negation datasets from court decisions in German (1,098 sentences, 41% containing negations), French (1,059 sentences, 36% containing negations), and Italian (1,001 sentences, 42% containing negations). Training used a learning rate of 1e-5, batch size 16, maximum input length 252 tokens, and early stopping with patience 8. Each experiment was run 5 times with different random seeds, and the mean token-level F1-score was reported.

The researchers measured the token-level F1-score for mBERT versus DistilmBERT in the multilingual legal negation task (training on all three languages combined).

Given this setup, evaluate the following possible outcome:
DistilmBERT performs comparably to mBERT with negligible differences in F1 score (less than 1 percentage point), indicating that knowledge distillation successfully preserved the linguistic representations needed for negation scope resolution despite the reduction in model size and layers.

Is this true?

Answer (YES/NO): NO